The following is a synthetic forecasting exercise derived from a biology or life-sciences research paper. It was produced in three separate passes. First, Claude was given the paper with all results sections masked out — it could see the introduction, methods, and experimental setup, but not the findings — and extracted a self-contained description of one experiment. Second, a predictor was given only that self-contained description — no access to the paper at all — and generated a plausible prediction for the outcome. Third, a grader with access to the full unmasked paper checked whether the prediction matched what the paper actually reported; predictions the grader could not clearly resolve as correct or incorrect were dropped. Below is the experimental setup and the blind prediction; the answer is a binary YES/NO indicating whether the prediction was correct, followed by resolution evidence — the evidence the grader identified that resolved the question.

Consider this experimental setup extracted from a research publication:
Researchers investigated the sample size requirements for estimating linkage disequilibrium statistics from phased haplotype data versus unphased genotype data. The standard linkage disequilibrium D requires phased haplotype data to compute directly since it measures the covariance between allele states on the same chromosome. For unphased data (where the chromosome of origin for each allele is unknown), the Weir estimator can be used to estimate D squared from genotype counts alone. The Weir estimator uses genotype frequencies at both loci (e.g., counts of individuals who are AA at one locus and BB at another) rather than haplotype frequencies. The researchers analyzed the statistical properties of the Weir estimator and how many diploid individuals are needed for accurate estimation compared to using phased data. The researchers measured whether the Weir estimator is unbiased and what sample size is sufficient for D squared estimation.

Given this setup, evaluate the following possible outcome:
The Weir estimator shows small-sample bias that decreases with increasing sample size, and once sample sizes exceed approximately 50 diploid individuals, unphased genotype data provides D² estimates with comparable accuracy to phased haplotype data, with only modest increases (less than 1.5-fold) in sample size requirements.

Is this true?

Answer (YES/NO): NO